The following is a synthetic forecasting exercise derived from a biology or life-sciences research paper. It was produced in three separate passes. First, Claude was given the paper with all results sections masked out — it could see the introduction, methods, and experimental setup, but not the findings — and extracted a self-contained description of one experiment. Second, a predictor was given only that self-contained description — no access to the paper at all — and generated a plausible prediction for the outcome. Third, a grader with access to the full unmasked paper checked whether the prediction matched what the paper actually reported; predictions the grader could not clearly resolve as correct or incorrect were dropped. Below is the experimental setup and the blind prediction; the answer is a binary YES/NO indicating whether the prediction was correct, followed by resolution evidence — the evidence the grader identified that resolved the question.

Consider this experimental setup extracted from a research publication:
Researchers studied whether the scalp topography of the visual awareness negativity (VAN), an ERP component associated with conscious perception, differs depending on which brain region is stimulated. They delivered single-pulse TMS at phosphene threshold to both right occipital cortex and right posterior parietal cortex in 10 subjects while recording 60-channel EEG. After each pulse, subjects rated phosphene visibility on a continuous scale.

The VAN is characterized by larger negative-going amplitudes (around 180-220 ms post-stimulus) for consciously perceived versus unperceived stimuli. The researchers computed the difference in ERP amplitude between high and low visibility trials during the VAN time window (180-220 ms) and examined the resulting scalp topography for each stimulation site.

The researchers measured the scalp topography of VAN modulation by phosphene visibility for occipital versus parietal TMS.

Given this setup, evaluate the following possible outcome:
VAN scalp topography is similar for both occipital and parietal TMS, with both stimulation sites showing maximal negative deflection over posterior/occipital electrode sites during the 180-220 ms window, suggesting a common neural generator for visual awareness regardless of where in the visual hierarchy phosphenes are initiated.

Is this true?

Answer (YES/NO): NO